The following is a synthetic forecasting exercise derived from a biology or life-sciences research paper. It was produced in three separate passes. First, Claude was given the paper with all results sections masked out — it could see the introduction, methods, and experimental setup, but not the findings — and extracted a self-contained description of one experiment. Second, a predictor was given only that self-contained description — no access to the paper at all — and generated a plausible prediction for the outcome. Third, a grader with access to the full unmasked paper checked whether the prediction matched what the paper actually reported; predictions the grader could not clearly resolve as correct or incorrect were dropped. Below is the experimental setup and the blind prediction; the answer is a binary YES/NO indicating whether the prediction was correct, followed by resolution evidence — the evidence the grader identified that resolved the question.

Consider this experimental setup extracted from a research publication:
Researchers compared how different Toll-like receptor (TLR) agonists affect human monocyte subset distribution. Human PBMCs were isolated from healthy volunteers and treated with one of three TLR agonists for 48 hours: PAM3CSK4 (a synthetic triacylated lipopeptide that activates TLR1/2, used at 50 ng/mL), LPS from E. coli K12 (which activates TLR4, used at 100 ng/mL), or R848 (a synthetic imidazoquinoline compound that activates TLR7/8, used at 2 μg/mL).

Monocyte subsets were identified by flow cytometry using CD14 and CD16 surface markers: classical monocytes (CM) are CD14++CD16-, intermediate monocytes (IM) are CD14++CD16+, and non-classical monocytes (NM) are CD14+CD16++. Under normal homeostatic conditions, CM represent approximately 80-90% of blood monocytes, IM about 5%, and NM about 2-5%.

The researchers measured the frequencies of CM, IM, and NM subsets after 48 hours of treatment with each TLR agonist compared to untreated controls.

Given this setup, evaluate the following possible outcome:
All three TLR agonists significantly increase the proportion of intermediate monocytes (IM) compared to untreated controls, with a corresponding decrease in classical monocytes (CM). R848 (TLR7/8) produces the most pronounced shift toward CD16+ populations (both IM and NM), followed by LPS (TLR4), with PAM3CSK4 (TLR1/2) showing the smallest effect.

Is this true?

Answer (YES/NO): NO